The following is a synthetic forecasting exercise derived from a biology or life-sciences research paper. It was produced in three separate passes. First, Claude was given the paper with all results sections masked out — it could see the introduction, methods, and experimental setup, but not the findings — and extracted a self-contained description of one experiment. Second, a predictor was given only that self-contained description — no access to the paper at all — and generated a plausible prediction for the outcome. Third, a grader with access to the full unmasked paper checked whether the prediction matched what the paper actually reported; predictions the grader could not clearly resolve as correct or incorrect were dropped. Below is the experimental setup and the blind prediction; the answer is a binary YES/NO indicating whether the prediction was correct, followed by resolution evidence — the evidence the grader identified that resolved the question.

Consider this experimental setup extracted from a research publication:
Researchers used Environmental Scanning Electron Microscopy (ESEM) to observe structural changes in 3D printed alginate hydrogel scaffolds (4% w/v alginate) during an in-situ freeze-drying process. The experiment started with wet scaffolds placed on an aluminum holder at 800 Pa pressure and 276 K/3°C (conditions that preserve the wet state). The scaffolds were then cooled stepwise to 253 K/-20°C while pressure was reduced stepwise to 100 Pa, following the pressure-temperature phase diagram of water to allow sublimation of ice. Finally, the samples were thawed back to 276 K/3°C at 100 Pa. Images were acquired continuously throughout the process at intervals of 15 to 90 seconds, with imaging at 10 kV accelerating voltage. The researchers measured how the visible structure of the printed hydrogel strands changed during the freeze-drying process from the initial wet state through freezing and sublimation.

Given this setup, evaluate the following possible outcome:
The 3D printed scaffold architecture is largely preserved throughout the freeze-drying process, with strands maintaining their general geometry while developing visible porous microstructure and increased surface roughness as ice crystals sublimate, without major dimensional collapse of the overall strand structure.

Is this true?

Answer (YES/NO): NO